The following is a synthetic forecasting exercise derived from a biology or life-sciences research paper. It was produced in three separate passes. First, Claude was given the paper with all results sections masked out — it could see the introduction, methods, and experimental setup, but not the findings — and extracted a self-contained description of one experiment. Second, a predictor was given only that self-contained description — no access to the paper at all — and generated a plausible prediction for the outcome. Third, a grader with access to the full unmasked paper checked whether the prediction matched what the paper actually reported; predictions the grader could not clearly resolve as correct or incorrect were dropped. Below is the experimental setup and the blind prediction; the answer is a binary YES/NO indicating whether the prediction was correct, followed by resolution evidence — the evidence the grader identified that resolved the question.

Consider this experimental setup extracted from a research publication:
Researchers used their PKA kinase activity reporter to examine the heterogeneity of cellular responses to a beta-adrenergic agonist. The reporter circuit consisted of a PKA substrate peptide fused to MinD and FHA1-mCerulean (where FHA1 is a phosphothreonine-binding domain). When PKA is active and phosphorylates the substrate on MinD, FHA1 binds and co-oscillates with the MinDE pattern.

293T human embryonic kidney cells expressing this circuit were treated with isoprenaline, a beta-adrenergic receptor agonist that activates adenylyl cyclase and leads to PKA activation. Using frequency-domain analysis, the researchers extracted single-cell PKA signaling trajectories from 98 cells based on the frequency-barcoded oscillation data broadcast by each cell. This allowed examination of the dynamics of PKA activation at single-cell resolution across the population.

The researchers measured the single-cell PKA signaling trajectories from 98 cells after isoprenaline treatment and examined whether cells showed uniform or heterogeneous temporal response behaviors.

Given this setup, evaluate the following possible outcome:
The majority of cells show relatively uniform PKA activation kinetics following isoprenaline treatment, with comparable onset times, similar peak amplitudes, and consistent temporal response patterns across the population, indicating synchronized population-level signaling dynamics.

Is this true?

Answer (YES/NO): NO